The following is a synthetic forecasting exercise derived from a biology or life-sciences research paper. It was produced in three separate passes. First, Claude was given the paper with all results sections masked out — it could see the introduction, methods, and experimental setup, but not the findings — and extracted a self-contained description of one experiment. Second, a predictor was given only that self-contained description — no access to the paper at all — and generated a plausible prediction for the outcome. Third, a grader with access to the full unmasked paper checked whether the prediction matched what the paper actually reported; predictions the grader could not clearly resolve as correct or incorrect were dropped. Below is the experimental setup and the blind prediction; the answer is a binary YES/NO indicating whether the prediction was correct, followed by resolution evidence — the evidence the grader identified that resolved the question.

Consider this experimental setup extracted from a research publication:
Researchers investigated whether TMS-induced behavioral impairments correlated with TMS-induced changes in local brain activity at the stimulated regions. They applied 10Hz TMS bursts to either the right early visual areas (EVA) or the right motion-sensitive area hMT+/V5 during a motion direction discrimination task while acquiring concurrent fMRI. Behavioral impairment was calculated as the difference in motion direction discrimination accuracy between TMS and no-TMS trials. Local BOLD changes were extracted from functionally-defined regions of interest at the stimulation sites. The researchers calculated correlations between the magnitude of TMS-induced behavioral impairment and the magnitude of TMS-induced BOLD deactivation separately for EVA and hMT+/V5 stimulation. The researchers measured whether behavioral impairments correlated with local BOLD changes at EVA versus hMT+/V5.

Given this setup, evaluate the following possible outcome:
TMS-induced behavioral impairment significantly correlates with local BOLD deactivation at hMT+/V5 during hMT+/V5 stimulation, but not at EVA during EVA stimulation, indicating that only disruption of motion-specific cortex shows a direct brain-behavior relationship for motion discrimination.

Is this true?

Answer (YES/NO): YES